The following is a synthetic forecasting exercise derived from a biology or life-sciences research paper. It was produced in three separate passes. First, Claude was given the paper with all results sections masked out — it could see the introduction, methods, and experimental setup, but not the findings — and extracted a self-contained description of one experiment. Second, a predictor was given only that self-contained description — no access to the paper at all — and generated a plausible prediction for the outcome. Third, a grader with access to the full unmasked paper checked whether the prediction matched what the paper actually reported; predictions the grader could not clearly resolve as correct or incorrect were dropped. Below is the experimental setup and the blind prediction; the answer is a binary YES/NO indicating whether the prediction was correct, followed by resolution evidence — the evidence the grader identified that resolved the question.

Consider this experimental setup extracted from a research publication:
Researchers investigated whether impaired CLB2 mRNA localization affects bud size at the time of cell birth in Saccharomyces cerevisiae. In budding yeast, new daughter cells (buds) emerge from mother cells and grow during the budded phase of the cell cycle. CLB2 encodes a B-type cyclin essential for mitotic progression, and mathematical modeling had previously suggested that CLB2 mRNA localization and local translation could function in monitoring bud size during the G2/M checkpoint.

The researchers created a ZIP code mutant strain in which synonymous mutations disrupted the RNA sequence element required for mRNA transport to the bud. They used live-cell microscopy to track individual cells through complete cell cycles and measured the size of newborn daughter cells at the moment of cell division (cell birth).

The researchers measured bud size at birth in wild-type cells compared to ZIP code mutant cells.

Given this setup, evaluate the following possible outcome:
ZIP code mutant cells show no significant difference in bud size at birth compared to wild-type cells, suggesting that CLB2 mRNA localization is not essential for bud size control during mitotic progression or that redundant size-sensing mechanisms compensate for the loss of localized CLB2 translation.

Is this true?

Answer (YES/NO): NO